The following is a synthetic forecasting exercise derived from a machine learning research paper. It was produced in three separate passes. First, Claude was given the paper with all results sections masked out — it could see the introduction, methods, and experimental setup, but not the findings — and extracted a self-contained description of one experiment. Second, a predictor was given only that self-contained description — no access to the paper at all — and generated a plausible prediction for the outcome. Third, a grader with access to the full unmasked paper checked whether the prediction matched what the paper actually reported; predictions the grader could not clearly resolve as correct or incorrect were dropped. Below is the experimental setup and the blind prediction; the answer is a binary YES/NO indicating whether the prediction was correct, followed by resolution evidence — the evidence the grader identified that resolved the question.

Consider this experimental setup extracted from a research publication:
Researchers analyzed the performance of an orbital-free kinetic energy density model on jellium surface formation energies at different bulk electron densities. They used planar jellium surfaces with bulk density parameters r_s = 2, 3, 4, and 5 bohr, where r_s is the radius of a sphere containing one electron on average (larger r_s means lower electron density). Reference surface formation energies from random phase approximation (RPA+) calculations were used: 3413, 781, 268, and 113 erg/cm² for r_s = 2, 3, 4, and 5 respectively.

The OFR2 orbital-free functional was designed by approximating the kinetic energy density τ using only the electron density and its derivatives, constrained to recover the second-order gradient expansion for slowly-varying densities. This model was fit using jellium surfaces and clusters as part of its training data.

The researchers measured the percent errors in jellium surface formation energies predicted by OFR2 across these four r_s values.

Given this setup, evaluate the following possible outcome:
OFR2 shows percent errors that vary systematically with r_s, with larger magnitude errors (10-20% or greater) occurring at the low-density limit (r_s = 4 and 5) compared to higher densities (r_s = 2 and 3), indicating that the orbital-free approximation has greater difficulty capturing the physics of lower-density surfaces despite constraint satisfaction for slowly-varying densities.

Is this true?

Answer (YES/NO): NO